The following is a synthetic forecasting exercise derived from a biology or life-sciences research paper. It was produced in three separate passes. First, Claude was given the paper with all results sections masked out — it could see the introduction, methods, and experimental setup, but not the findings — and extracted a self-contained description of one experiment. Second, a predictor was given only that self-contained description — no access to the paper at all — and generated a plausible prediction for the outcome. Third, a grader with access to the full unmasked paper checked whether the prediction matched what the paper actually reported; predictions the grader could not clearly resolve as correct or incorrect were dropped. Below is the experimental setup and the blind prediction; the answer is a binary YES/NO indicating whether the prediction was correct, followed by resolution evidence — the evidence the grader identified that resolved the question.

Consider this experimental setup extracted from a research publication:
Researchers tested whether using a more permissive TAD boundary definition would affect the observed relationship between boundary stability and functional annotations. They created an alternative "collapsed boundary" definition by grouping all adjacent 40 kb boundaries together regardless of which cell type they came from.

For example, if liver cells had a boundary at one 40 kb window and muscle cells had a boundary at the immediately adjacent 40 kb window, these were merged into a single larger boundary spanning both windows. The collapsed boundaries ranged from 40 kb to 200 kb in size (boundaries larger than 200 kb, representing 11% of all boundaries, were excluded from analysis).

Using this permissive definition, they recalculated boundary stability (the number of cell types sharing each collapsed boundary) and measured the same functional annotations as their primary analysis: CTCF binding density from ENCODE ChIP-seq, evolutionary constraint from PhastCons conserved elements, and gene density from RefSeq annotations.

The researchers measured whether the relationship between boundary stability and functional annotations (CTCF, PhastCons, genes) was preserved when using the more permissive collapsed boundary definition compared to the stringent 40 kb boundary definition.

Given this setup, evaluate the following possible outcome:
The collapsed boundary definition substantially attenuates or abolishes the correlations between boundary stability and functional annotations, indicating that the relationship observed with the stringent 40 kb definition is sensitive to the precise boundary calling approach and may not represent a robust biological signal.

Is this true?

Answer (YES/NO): NO